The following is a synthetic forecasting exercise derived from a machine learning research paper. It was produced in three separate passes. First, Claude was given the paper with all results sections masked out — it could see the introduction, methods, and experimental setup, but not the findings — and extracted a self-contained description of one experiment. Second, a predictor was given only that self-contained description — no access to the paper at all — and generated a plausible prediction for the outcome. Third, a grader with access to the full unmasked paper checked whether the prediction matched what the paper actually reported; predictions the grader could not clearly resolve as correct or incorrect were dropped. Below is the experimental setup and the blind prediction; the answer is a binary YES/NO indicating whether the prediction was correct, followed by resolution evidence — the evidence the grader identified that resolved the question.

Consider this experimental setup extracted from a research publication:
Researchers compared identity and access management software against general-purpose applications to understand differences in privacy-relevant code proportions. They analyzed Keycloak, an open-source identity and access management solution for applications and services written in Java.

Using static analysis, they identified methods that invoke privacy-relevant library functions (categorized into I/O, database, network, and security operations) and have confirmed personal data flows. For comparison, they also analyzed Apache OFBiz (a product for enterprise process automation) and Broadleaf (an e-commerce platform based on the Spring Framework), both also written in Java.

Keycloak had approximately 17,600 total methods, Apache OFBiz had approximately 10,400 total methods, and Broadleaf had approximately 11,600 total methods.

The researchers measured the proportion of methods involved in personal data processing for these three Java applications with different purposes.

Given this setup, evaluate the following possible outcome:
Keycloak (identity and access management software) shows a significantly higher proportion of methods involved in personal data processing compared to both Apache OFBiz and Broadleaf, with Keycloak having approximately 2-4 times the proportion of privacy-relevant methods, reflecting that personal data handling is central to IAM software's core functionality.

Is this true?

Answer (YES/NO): NO